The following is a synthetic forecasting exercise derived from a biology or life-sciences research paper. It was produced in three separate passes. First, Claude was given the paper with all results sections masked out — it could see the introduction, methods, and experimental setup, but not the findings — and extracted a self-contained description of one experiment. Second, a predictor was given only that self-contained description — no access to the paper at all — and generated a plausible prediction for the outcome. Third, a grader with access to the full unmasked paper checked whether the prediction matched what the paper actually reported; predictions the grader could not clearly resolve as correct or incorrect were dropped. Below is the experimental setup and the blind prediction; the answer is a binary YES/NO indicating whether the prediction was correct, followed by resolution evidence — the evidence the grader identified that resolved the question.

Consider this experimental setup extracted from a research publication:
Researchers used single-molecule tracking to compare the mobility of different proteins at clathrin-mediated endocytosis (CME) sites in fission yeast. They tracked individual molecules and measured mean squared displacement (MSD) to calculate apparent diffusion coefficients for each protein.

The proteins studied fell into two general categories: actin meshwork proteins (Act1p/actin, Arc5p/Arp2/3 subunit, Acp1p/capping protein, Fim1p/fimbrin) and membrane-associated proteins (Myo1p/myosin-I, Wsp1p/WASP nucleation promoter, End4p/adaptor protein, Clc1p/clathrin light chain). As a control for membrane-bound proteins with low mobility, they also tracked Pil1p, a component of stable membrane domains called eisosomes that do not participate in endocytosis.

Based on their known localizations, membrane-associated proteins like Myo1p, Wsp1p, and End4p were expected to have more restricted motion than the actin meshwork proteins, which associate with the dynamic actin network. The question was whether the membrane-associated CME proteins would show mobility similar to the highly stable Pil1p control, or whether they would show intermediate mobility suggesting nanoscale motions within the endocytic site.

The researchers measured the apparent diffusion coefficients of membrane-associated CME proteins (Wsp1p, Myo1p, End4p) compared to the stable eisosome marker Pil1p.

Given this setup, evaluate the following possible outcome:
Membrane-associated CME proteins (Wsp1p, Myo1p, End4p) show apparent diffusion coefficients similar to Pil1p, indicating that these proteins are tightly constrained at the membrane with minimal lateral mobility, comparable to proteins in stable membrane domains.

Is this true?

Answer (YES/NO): NO